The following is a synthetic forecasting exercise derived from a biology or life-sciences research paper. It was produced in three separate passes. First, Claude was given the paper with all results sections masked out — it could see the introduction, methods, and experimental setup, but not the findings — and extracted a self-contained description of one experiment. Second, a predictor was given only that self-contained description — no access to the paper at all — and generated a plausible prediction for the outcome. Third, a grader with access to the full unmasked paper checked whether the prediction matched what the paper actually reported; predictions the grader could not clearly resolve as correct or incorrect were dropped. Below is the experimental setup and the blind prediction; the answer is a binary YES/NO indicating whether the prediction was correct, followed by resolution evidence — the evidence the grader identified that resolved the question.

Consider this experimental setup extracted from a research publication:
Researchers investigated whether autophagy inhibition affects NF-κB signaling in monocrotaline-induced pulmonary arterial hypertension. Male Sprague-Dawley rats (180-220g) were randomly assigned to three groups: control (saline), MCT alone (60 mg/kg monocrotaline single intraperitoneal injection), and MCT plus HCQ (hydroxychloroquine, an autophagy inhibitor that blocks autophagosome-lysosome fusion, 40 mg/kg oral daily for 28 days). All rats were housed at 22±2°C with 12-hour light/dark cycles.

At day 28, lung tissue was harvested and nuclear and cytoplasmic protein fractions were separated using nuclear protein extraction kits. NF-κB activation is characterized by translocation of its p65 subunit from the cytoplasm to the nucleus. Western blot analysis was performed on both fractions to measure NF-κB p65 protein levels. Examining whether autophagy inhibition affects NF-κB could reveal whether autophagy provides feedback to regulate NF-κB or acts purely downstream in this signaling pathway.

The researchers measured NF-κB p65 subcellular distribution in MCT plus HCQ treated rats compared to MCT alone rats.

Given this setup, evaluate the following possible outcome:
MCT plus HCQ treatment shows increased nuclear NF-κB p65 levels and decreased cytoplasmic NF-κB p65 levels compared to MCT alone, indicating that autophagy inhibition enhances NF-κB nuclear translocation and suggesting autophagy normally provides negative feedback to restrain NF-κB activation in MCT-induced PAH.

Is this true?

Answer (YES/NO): NO